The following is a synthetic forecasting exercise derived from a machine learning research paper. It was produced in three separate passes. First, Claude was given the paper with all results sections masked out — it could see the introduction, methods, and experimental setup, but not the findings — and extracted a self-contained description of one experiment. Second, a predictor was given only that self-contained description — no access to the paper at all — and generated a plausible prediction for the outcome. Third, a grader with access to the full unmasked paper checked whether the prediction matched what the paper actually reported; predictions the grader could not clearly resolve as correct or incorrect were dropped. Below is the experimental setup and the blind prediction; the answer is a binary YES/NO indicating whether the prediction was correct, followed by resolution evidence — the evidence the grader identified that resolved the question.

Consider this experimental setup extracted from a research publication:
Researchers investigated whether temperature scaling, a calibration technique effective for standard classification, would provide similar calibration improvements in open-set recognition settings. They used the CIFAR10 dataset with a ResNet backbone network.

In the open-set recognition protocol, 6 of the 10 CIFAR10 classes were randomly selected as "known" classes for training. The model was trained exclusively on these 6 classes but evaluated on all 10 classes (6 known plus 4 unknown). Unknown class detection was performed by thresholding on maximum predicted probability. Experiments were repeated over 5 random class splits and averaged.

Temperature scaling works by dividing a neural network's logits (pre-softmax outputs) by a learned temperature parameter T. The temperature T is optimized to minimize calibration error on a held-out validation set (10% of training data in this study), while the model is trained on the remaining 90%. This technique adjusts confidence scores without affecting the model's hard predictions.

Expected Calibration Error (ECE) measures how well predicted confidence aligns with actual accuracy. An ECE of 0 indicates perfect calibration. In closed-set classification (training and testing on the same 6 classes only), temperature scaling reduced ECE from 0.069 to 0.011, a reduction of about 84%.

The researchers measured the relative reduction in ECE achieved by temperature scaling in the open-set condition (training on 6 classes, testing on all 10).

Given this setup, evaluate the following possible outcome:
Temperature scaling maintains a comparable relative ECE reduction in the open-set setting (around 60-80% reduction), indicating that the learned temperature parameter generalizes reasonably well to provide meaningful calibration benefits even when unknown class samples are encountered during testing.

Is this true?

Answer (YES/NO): NO